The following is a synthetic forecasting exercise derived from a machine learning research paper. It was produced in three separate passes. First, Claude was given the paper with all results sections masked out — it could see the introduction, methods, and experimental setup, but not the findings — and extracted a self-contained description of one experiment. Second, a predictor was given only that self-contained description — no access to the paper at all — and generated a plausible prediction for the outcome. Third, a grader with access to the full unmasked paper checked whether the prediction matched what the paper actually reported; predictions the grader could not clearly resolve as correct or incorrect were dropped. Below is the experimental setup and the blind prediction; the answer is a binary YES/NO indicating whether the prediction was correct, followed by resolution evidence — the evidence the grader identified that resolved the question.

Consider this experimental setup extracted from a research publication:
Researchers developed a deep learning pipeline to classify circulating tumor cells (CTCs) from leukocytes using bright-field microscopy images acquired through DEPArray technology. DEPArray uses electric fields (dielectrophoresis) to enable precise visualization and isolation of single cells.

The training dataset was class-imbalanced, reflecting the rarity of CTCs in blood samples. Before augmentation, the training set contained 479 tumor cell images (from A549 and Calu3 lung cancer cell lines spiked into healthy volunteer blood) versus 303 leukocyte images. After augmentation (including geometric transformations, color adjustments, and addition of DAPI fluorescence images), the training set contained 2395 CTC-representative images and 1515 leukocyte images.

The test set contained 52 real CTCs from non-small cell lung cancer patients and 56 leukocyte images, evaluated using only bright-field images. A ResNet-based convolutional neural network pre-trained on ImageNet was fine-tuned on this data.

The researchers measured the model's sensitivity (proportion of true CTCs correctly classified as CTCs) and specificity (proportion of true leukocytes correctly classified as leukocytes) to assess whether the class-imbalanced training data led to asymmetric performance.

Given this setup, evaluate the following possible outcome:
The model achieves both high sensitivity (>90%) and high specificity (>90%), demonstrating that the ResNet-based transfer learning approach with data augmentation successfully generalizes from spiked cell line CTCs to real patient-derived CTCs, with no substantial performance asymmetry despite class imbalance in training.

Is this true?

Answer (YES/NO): NO